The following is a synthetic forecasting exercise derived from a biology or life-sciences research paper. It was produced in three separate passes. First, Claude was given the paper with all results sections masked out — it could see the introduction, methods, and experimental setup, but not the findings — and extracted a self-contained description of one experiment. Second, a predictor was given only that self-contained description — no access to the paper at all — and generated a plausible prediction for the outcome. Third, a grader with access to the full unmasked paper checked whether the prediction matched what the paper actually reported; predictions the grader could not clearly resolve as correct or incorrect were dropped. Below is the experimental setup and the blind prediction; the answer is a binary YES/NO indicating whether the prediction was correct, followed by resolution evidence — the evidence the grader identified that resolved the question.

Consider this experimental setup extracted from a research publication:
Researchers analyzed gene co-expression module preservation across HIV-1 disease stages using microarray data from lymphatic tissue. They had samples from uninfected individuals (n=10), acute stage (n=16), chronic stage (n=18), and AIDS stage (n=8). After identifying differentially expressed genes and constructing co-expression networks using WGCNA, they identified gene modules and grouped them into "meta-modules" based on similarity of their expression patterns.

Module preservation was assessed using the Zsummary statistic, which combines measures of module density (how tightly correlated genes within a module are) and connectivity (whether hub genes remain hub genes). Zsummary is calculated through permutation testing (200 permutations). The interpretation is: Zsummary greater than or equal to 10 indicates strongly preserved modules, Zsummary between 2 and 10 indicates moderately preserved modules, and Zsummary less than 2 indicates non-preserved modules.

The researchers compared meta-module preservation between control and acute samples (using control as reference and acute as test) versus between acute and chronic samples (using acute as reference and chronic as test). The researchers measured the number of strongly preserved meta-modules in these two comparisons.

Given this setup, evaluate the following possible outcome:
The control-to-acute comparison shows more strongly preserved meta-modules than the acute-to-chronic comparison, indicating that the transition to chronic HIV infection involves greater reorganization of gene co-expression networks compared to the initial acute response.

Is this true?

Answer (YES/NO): NO